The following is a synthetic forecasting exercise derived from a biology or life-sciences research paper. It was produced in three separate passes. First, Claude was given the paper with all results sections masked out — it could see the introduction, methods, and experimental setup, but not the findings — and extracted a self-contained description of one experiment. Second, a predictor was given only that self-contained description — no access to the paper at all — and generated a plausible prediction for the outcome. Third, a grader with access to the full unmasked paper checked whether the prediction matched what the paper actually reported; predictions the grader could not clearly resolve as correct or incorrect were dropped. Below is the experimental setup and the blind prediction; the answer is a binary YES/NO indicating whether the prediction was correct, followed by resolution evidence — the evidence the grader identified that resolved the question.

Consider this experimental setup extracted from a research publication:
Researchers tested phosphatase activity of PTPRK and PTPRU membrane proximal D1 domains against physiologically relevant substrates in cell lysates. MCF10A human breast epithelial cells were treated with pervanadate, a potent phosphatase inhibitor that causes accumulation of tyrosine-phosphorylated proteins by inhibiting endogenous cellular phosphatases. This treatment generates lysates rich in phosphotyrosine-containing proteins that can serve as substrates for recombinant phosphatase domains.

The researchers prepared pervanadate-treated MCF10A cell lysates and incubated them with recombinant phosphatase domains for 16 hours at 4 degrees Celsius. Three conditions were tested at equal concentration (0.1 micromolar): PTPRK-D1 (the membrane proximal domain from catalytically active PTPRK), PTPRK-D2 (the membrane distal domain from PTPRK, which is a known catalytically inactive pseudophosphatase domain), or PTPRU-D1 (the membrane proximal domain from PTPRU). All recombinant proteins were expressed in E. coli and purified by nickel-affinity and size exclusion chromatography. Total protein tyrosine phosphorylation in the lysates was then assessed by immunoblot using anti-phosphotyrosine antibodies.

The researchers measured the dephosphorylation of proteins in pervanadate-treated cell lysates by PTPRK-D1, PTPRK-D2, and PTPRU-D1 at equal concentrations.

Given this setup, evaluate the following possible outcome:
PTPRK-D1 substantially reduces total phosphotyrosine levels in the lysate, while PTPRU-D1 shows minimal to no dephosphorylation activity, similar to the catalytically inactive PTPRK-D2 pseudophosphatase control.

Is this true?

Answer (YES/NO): YES